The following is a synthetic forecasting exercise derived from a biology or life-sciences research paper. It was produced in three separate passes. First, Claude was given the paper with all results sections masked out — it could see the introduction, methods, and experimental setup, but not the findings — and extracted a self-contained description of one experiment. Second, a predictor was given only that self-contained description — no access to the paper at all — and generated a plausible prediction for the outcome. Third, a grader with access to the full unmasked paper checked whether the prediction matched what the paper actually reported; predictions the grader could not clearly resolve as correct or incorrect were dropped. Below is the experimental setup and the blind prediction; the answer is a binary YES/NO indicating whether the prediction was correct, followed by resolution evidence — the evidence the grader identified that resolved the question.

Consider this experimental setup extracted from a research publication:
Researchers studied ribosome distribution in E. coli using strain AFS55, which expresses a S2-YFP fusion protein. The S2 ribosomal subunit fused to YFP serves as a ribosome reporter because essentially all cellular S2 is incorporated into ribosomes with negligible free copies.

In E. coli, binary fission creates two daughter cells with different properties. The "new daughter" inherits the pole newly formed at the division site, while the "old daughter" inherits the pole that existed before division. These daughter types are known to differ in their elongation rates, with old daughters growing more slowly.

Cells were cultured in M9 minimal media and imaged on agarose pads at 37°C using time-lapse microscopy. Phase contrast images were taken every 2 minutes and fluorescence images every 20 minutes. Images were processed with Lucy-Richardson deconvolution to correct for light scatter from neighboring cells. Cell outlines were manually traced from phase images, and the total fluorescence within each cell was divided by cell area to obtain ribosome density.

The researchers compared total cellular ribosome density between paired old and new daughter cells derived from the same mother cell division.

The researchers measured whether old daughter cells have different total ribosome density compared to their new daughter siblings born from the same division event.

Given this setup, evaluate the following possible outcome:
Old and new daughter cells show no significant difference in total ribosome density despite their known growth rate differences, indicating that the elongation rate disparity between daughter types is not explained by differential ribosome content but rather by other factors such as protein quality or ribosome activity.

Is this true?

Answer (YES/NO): NO